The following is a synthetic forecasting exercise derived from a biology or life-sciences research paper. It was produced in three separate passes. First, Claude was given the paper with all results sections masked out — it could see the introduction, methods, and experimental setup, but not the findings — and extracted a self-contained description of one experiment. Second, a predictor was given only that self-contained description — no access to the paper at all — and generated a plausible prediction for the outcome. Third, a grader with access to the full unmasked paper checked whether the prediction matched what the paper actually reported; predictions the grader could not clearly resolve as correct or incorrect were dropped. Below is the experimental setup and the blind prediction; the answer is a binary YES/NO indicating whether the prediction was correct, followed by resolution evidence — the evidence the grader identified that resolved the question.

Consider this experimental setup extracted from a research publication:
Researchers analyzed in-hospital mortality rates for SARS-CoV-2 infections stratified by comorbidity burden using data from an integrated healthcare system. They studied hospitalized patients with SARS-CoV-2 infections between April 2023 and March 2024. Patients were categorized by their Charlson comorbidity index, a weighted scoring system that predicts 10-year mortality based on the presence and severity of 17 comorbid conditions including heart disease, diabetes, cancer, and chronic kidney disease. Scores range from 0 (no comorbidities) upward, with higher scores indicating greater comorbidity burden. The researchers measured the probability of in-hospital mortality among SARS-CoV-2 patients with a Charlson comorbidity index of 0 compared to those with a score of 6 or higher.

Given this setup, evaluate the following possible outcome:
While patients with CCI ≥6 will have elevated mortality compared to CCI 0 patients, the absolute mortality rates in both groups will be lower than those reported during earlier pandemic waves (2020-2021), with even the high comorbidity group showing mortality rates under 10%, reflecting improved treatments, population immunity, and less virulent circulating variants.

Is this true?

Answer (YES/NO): YES